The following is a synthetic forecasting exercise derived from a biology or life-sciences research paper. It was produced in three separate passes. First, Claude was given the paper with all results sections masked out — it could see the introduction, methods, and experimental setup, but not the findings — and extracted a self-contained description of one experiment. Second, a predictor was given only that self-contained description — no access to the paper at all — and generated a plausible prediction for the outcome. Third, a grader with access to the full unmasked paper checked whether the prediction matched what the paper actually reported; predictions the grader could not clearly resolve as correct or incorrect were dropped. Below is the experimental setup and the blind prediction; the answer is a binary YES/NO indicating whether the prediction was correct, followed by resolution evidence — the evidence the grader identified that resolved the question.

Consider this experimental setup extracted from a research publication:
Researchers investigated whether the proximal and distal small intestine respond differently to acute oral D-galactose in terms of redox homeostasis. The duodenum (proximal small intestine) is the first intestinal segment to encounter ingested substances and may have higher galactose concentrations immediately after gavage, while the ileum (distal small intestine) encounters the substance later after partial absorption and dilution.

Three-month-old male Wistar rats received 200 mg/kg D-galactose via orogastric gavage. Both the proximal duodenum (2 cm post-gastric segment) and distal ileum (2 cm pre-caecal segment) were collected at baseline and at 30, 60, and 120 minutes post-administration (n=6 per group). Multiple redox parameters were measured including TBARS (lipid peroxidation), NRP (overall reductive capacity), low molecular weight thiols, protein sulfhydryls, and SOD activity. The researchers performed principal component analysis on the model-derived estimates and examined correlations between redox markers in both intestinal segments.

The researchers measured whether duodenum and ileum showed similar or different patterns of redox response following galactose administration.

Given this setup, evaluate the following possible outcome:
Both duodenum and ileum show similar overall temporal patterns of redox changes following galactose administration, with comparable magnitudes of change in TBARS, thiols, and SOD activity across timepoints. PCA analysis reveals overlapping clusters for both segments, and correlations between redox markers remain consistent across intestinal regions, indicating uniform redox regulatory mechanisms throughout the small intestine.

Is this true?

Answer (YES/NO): NO